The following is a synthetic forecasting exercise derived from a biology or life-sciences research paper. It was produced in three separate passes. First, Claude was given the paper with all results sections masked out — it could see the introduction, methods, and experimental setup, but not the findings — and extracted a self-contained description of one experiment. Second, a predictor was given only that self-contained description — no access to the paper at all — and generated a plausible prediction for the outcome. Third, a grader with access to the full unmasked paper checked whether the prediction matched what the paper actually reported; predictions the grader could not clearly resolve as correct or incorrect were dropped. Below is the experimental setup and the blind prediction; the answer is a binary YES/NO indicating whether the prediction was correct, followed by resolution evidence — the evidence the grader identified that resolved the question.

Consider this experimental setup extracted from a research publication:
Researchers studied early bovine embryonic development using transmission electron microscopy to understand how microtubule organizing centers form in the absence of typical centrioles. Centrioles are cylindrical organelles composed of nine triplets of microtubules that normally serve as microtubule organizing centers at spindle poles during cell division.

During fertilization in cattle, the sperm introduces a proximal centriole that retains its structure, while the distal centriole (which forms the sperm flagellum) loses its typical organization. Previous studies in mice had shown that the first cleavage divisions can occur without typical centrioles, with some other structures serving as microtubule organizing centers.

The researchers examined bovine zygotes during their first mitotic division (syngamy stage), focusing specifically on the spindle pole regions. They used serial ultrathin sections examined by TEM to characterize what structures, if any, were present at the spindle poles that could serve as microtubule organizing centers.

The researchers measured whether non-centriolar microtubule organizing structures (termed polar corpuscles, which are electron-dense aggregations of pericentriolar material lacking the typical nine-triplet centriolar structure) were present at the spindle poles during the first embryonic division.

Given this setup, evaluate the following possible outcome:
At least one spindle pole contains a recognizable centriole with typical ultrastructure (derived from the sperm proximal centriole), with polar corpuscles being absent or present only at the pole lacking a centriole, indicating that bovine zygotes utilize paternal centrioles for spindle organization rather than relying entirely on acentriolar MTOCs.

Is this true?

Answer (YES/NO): NO